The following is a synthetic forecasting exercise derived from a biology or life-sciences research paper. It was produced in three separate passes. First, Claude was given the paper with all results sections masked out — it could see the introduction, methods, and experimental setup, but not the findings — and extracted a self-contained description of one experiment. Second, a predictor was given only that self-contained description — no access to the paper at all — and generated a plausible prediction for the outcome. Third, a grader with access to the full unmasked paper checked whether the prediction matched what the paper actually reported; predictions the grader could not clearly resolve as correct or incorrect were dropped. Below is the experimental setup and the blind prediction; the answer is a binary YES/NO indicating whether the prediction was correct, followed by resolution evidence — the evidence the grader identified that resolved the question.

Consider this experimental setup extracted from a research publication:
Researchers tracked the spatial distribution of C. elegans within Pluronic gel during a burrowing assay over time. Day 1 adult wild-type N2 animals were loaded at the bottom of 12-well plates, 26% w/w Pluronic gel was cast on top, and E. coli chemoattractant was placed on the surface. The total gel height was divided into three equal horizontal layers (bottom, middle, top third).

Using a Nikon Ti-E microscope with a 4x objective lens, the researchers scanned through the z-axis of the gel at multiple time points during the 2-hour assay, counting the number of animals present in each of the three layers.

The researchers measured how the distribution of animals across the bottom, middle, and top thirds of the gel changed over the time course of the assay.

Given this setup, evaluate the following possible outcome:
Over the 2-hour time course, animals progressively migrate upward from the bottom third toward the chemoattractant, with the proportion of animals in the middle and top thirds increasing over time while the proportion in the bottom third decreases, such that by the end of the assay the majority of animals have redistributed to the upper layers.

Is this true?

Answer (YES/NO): NO